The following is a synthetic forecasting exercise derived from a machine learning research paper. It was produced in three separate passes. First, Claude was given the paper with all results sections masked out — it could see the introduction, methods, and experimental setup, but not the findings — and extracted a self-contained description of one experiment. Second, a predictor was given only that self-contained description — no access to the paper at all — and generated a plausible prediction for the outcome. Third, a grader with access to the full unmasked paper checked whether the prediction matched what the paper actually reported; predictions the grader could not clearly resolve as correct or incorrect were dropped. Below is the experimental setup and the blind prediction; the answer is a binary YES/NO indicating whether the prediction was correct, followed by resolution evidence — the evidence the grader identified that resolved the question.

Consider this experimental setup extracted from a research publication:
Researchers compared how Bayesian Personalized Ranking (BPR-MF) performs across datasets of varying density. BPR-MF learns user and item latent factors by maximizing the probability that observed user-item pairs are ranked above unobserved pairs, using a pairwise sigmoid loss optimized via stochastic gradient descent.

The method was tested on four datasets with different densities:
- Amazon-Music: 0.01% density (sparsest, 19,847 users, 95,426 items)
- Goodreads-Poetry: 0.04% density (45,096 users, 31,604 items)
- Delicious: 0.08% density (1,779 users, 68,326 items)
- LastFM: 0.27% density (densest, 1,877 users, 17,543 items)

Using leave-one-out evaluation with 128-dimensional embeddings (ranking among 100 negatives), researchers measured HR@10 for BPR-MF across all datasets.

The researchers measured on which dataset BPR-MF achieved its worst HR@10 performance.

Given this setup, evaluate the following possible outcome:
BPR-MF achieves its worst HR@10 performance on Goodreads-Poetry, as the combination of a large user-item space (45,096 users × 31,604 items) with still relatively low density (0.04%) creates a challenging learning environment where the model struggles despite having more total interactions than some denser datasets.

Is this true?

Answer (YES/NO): NO